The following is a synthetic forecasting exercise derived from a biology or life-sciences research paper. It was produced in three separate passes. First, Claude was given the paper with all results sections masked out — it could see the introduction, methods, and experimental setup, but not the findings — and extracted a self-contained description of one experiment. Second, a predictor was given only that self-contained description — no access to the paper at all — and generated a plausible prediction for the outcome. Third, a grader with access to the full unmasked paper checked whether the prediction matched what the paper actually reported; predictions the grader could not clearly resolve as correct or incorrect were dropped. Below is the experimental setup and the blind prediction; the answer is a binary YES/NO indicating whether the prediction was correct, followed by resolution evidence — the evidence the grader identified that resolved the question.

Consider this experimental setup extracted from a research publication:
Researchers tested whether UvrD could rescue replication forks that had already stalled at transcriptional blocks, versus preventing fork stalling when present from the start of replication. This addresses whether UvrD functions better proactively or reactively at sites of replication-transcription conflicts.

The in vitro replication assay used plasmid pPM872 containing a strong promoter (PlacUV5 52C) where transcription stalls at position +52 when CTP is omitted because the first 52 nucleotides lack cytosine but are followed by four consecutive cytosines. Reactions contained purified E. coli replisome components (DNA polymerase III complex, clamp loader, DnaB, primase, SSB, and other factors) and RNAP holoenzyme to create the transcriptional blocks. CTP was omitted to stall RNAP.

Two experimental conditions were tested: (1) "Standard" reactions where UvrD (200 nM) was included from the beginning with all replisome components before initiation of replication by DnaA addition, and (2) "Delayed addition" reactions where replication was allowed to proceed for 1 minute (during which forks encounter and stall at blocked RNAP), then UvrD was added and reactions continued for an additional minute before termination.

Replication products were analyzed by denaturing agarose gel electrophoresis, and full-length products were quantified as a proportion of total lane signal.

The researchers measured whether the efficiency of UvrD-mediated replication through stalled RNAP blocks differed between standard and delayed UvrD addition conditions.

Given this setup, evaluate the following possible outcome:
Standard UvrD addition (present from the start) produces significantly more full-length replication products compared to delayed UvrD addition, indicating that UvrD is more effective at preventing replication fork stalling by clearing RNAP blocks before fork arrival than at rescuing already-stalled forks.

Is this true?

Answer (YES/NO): NO